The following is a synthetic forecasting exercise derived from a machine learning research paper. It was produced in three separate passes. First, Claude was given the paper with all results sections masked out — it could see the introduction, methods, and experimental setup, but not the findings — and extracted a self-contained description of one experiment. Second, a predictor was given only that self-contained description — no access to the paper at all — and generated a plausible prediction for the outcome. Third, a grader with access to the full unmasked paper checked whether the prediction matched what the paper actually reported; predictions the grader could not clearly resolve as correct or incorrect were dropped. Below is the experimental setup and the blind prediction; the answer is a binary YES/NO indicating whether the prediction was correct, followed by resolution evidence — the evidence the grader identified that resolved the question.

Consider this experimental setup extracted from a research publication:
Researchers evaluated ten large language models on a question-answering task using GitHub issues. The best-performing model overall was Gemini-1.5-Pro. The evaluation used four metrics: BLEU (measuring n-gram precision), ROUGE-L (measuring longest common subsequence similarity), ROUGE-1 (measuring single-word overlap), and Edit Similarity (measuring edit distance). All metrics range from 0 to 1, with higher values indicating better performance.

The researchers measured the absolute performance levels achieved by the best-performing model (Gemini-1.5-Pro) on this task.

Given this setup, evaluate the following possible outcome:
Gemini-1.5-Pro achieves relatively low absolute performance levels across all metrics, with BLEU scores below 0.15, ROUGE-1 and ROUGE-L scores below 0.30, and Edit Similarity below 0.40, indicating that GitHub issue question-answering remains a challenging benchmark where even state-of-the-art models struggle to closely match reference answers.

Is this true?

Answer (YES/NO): YES